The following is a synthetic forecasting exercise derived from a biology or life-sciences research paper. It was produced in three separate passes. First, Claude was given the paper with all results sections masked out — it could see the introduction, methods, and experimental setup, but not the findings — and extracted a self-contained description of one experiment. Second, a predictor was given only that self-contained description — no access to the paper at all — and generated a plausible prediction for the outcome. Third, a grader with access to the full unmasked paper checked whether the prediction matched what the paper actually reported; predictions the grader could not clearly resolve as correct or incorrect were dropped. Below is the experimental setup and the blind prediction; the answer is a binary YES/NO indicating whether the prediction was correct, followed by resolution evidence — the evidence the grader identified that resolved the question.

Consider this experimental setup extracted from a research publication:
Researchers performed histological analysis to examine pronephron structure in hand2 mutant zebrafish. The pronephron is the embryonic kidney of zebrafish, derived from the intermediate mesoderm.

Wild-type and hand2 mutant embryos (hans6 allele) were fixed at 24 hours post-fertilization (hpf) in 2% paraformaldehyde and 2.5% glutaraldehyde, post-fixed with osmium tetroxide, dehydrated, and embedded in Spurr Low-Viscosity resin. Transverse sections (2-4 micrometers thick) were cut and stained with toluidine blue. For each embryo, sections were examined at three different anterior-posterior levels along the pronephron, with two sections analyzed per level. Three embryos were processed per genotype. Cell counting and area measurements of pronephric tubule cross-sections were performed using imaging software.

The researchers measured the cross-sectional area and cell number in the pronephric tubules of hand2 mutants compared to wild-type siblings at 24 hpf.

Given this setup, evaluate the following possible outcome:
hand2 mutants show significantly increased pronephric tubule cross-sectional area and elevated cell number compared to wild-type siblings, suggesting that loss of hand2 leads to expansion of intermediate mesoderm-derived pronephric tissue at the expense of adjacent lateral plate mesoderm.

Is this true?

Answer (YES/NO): NO